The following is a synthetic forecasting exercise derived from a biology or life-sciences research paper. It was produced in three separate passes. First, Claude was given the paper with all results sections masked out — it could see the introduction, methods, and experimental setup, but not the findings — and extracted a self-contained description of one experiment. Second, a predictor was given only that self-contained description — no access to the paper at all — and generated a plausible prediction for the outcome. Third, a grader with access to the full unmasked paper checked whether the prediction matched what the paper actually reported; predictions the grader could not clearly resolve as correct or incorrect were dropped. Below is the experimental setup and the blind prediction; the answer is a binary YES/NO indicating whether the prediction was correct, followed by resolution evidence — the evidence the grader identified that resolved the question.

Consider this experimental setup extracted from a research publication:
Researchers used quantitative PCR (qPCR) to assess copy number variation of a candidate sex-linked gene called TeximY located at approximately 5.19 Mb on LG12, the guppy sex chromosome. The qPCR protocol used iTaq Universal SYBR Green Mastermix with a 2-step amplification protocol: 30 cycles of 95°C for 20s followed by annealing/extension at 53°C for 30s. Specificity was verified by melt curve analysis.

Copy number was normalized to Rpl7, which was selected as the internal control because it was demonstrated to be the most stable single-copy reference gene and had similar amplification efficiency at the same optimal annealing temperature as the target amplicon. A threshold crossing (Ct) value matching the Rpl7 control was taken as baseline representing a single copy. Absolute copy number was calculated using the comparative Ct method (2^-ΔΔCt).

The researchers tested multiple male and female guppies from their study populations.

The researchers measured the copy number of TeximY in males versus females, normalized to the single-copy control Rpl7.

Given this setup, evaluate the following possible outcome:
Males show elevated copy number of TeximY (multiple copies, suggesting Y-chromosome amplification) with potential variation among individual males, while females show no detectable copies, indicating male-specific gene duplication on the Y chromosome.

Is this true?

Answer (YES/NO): NO